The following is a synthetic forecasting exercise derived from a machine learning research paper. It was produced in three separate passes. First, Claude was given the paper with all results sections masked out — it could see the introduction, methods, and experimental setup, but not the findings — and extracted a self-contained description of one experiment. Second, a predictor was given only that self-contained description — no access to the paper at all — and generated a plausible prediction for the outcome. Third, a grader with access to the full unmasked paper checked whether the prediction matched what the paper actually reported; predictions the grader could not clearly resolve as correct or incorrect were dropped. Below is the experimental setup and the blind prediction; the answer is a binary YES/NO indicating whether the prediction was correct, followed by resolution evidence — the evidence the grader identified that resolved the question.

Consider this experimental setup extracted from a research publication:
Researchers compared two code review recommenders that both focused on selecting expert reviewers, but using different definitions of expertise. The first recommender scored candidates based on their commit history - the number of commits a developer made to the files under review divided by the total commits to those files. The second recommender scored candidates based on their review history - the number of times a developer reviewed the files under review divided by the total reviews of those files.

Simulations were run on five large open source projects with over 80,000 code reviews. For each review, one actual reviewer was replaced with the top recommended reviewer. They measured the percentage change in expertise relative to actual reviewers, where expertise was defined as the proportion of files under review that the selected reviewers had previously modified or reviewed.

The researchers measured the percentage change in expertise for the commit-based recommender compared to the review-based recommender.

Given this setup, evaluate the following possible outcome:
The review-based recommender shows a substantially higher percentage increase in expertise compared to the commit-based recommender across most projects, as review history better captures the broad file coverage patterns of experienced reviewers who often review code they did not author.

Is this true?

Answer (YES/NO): YES